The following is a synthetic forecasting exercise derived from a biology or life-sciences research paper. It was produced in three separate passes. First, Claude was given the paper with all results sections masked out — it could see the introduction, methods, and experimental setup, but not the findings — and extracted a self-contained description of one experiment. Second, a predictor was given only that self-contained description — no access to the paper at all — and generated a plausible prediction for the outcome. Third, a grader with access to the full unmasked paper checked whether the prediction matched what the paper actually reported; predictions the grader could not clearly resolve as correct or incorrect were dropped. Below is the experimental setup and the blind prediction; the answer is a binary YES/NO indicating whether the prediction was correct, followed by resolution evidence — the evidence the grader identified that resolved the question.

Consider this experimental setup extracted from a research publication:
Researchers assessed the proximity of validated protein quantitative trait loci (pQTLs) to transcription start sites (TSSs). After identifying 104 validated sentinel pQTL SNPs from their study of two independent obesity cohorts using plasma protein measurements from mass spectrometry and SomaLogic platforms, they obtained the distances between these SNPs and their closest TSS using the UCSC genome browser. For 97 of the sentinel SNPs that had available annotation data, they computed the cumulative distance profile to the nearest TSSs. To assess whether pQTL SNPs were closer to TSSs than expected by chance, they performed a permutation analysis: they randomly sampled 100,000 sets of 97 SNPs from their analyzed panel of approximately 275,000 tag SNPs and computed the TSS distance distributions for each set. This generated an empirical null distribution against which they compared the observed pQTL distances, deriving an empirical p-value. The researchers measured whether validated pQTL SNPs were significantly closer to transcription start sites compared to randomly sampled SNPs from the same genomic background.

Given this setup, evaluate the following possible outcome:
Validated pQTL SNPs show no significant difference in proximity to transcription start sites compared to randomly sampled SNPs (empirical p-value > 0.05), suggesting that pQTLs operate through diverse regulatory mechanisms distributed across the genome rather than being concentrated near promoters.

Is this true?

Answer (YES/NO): NO